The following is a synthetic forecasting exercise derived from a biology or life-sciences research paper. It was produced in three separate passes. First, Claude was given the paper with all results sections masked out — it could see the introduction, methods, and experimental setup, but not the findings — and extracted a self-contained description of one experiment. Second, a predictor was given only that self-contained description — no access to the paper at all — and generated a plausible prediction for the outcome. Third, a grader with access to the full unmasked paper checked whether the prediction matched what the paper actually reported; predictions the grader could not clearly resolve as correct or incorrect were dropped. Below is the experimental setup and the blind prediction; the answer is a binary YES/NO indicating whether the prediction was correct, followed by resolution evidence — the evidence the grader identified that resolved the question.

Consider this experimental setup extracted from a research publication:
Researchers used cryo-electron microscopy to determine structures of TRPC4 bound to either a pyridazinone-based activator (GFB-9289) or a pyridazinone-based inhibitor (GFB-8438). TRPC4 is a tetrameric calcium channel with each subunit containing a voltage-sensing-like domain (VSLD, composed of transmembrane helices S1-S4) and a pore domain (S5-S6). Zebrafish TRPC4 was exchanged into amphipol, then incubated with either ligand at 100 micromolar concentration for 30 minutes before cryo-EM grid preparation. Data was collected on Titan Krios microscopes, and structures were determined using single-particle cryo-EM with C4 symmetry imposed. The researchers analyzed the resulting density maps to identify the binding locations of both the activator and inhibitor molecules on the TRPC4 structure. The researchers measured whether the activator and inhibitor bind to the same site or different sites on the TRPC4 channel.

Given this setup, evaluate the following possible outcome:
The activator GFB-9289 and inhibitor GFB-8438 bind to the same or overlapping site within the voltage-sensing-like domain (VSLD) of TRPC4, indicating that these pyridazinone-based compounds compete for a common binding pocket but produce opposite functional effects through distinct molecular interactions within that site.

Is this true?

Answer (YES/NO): YES